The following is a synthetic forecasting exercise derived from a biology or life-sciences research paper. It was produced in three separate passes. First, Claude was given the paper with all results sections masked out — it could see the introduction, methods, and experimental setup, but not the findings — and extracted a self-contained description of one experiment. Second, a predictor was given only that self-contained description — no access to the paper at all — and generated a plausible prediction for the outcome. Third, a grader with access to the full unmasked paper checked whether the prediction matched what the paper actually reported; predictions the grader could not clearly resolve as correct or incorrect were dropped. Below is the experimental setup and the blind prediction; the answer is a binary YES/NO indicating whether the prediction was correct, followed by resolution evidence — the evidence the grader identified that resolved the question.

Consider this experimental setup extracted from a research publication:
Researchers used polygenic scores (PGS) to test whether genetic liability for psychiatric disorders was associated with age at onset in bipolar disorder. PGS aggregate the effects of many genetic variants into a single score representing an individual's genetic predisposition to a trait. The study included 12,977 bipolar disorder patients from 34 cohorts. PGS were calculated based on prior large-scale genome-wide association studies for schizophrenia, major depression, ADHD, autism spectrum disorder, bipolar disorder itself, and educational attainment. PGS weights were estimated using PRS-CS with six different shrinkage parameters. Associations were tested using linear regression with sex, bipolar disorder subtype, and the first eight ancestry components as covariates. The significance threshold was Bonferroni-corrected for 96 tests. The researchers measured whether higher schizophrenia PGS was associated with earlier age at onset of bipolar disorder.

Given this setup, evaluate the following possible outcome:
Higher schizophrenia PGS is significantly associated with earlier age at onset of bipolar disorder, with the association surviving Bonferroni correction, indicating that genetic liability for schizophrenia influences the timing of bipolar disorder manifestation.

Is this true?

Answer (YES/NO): YES